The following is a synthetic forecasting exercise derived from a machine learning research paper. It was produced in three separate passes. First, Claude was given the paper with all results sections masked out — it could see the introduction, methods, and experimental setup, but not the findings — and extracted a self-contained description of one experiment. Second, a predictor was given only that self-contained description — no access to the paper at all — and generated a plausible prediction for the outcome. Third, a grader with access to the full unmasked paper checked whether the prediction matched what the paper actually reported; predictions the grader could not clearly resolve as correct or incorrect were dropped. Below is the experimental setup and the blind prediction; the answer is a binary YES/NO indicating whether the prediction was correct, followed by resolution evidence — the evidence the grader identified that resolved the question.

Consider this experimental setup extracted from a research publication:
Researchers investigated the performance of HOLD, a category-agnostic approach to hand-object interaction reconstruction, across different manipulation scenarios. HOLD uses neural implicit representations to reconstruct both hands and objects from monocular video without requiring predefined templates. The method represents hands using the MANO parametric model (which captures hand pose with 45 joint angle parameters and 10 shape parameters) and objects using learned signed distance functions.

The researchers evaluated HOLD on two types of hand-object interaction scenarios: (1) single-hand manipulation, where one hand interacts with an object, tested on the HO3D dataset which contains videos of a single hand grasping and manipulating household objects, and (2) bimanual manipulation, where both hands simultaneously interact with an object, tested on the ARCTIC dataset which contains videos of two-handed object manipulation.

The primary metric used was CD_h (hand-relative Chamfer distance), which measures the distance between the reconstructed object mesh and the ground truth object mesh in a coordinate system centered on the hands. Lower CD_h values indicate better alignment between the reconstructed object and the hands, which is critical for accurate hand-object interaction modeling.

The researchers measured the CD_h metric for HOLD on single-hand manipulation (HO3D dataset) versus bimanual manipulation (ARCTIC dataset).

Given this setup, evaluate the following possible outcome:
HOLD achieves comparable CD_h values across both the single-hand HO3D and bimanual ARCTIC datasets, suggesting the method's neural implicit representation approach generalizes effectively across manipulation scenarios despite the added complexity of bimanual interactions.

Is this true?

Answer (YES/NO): NO